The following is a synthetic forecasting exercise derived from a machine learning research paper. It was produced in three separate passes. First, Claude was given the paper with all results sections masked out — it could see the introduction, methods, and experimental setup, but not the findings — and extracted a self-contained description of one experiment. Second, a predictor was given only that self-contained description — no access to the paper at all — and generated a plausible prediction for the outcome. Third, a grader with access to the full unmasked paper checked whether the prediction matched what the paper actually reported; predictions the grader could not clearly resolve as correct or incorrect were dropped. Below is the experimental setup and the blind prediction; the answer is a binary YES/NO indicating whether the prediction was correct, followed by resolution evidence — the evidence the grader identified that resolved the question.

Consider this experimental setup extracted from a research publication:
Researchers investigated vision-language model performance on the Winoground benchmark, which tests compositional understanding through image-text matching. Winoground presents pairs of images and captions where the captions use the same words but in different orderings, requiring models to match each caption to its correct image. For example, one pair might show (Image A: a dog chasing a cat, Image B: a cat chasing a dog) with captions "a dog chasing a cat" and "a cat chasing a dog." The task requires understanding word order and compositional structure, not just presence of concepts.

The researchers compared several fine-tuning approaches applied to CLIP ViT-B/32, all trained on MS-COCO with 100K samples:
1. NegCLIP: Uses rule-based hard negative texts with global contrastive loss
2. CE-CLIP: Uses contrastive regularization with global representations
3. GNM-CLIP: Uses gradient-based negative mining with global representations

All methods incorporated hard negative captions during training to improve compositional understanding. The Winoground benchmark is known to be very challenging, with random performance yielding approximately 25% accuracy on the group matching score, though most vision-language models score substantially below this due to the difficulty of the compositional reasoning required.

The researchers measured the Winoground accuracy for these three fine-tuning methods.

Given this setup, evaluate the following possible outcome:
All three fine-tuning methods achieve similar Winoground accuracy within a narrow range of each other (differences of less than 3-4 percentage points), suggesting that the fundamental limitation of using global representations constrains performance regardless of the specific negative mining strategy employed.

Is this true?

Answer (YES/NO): NO